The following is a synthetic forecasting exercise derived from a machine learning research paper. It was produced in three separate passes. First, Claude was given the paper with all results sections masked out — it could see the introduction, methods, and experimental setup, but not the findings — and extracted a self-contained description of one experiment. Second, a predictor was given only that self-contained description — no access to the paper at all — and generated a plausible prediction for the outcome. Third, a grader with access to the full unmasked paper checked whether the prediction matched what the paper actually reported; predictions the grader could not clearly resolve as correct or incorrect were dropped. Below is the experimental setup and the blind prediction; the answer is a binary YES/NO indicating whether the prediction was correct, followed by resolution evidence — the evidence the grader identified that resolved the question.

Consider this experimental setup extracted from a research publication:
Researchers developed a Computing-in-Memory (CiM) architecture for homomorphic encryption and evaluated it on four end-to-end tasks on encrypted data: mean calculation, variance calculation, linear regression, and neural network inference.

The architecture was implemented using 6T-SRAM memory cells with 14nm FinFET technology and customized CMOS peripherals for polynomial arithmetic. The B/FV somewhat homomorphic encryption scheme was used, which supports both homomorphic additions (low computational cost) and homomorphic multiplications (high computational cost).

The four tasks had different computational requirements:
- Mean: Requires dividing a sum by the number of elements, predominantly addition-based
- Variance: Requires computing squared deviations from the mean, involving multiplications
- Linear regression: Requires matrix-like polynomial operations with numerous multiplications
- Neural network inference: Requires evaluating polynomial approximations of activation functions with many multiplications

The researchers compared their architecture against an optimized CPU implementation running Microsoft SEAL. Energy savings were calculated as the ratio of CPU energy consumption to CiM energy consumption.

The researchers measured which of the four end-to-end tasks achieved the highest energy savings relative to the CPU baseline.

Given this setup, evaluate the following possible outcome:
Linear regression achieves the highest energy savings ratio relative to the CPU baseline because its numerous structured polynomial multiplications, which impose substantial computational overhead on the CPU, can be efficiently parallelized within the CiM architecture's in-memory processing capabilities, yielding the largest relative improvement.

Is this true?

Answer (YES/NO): NO